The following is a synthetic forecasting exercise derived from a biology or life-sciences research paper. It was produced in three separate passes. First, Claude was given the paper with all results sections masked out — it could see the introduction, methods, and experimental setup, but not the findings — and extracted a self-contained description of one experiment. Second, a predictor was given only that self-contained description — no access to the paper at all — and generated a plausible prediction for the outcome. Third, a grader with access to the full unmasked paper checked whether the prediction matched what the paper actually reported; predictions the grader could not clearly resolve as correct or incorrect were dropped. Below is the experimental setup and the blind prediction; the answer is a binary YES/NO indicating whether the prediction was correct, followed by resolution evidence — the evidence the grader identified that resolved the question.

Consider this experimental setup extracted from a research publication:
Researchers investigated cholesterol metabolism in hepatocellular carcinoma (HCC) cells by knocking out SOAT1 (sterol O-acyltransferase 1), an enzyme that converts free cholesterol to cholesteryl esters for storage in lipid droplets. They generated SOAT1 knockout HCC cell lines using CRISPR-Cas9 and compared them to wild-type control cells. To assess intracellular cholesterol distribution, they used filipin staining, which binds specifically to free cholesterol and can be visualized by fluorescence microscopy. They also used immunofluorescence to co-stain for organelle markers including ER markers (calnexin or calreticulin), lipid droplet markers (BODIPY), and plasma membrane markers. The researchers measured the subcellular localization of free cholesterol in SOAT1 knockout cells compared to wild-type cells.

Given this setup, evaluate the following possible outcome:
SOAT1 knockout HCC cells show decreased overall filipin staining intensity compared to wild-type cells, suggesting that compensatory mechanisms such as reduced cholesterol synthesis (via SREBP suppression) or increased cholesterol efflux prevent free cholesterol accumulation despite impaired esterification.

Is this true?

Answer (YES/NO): NO